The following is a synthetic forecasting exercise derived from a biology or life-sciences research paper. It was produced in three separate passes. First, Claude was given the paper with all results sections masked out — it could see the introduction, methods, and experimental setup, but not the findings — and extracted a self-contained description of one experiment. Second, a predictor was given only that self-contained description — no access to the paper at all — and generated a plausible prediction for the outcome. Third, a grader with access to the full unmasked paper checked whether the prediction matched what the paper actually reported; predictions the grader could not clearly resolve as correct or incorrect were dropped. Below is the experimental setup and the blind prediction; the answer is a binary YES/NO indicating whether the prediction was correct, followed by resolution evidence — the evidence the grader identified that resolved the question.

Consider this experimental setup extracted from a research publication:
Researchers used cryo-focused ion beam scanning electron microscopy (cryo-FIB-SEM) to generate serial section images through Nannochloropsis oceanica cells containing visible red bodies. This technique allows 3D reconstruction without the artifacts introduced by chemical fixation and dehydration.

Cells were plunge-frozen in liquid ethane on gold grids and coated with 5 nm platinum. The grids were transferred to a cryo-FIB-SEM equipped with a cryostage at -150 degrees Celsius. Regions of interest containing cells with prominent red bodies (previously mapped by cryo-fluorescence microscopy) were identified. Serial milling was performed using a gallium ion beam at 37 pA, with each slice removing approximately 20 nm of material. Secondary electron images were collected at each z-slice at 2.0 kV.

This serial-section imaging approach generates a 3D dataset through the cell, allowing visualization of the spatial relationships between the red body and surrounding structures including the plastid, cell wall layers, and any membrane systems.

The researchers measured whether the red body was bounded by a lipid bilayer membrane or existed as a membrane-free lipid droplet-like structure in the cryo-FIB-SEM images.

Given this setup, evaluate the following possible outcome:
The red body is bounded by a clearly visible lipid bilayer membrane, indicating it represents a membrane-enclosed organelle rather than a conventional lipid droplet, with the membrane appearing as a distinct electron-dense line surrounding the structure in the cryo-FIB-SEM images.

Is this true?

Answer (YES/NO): YES